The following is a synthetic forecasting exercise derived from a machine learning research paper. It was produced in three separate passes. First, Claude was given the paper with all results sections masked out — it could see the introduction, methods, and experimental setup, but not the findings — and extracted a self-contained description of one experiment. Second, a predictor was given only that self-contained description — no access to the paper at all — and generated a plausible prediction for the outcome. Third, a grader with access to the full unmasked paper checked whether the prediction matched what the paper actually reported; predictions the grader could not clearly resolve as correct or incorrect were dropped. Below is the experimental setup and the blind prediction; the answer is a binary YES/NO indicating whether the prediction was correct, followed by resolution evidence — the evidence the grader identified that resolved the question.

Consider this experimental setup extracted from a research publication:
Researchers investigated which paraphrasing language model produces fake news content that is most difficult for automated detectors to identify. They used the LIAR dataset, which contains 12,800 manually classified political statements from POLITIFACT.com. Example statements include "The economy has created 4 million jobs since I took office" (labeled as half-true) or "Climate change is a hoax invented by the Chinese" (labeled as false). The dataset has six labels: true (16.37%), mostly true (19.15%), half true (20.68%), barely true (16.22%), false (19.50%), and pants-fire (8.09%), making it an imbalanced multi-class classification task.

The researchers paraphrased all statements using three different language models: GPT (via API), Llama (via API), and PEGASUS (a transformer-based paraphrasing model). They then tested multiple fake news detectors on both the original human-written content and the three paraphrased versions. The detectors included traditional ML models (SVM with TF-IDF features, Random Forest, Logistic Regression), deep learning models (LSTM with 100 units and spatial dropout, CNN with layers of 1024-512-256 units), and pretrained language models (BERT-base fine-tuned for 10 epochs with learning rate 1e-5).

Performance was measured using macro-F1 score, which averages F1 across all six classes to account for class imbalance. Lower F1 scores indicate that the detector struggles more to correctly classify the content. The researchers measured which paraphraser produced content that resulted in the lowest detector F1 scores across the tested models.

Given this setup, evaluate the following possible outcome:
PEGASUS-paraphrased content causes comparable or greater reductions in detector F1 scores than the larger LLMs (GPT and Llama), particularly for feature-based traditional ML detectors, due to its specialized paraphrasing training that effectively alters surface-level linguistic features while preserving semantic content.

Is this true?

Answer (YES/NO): YES